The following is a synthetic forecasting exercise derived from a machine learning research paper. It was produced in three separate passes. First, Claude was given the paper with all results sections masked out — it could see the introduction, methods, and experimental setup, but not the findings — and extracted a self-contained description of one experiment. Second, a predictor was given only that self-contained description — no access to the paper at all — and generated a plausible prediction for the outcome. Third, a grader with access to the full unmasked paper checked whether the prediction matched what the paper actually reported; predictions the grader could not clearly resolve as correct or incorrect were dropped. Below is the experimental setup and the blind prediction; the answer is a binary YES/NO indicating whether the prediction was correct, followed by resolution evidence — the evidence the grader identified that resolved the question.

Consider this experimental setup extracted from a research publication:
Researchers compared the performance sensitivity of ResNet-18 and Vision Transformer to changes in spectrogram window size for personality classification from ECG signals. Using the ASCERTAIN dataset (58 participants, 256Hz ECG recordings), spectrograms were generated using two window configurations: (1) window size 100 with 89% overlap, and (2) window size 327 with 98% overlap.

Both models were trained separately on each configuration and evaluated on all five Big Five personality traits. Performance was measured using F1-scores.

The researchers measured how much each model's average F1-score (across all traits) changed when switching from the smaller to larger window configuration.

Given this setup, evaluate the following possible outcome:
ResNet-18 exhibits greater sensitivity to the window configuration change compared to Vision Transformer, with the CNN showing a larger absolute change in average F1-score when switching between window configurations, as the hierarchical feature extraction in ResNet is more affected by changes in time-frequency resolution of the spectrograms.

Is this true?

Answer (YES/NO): NO